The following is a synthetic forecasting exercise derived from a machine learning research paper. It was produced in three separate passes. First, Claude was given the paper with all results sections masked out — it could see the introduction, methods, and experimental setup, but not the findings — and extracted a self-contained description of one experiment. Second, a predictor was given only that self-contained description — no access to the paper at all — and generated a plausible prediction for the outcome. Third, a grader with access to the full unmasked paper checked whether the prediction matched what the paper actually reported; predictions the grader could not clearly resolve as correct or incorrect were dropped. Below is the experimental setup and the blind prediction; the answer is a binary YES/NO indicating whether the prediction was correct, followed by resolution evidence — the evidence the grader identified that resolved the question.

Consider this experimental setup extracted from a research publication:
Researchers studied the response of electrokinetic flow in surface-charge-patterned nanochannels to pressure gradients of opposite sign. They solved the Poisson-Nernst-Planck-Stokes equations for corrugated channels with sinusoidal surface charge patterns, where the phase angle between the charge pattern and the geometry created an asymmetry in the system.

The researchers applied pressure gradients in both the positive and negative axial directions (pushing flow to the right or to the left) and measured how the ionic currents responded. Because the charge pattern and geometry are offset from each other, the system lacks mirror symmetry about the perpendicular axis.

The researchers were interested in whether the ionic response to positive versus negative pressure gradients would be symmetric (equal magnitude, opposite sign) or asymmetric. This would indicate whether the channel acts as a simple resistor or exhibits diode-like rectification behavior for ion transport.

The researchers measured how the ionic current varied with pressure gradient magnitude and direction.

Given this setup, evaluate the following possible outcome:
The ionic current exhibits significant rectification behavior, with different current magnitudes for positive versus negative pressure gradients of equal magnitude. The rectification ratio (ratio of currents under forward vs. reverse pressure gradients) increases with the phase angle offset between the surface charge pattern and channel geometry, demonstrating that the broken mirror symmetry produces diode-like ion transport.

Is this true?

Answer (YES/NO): NO